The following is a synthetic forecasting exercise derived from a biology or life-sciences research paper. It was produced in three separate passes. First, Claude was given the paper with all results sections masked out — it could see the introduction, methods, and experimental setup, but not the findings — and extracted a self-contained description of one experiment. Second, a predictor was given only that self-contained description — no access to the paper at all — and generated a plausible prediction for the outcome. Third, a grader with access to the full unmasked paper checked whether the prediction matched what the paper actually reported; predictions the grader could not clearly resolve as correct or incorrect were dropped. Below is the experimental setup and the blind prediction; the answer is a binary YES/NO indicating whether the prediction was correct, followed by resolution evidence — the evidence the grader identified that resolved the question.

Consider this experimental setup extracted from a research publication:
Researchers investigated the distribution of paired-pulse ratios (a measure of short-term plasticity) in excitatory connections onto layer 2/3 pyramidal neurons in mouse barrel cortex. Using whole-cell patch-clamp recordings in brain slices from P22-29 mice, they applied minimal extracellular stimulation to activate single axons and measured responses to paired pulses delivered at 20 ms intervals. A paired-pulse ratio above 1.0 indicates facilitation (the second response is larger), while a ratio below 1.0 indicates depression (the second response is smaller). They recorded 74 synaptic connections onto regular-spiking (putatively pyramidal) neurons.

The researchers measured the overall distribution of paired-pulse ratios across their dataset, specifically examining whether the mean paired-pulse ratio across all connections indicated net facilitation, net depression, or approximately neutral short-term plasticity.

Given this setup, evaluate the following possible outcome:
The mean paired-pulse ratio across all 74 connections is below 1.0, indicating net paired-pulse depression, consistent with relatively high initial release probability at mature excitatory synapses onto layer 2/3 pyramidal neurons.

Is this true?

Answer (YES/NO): YES